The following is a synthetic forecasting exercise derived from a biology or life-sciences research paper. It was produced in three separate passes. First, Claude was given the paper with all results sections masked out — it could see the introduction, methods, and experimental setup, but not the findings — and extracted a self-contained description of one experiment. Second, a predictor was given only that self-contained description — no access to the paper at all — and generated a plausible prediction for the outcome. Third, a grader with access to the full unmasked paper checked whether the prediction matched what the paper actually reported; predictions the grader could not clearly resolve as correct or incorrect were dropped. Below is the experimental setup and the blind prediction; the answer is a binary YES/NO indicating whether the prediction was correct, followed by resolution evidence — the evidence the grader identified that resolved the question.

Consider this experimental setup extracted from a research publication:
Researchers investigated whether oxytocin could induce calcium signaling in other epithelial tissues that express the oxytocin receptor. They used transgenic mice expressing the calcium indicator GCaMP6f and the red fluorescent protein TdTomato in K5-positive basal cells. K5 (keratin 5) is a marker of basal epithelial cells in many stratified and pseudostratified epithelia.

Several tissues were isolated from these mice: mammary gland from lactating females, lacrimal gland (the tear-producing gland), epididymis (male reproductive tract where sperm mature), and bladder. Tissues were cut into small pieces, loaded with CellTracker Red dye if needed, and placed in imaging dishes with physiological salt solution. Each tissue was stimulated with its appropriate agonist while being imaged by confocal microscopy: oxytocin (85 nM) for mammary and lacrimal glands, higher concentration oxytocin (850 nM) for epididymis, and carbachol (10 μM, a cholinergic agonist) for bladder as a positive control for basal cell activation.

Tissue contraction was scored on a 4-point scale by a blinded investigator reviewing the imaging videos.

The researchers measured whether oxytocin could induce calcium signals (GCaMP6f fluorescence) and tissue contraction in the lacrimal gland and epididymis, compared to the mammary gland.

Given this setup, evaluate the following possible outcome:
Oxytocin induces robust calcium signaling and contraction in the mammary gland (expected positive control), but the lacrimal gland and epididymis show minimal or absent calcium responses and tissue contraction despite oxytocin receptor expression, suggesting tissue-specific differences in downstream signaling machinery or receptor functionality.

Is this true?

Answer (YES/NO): NO